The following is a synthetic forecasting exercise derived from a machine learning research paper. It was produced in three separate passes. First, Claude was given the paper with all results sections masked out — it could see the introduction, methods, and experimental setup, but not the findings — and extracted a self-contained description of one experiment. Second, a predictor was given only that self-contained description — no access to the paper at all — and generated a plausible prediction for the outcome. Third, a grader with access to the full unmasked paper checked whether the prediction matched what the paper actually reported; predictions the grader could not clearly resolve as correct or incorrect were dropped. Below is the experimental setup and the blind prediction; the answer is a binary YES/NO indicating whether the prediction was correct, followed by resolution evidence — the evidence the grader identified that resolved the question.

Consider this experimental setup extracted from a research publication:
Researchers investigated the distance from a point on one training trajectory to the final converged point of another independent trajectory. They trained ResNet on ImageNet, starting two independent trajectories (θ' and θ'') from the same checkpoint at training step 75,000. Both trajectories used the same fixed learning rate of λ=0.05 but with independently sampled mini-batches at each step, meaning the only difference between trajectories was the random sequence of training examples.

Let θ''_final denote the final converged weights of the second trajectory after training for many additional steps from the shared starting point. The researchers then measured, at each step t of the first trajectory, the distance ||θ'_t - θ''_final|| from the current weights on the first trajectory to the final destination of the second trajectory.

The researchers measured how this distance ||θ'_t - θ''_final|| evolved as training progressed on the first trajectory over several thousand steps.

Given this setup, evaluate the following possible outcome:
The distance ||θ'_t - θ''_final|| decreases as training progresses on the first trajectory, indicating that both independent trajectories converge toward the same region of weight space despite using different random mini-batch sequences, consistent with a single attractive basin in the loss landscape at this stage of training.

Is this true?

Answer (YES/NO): YES